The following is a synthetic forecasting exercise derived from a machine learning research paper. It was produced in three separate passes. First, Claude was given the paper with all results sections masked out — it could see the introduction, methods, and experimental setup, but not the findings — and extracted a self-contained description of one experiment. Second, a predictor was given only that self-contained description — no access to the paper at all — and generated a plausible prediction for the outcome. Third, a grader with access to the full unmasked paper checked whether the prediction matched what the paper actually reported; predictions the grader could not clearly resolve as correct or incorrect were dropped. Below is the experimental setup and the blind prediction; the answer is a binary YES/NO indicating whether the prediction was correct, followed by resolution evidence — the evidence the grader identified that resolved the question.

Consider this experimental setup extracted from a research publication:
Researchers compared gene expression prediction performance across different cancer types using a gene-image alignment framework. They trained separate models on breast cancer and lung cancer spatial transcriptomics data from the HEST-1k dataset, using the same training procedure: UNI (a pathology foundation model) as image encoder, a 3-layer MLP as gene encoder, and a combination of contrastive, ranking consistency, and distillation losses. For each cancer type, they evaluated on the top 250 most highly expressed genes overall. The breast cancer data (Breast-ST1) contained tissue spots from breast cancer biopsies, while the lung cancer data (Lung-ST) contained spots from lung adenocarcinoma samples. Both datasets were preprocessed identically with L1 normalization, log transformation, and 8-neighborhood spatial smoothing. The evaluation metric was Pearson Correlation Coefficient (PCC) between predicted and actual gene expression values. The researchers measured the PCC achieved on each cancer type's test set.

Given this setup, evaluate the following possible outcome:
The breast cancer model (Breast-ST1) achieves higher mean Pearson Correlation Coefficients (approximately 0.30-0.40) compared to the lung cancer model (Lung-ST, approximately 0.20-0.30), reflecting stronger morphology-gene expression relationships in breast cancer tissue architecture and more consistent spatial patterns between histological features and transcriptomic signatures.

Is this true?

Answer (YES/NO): NO